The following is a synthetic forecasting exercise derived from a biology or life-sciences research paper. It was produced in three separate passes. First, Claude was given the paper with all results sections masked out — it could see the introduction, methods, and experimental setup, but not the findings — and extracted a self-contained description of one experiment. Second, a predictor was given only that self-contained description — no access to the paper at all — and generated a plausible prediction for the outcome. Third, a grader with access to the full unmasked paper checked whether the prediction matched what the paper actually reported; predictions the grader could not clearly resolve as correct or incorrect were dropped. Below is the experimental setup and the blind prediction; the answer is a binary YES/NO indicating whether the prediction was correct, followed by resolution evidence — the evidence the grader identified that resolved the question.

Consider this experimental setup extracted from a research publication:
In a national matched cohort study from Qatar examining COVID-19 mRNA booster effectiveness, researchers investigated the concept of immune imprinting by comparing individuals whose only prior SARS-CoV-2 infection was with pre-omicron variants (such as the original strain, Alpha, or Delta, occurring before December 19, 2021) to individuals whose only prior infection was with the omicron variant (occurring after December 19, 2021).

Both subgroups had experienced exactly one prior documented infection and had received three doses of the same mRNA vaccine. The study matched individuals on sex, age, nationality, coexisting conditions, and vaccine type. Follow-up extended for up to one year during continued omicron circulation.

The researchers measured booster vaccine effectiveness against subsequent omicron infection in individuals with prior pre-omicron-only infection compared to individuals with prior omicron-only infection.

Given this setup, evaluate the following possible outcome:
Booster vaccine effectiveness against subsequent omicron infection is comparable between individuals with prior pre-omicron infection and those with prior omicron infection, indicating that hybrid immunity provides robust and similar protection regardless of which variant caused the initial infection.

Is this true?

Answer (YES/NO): NO